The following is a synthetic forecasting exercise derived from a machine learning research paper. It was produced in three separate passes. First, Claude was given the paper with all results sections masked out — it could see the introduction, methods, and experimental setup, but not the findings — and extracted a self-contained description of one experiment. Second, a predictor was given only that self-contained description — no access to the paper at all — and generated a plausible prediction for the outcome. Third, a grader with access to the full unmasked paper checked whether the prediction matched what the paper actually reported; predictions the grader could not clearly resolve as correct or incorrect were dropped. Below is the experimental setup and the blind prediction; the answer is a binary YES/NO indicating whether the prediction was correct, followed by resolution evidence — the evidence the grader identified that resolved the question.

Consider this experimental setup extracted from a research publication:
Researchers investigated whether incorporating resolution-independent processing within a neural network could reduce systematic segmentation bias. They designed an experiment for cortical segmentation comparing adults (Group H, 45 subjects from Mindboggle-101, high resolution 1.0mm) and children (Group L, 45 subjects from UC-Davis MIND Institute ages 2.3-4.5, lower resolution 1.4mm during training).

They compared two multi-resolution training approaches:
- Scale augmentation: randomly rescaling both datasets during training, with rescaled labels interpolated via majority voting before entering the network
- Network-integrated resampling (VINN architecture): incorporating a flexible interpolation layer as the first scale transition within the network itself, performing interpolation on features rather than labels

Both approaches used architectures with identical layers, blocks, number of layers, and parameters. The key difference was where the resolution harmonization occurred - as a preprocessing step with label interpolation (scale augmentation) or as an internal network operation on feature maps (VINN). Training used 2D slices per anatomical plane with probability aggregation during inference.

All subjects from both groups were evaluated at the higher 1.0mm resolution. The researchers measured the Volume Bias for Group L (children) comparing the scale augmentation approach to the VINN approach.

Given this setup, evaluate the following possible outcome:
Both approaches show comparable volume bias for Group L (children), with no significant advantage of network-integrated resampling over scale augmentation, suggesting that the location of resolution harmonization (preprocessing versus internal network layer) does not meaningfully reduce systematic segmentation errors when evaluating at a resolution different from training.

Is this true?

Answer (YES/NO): YES